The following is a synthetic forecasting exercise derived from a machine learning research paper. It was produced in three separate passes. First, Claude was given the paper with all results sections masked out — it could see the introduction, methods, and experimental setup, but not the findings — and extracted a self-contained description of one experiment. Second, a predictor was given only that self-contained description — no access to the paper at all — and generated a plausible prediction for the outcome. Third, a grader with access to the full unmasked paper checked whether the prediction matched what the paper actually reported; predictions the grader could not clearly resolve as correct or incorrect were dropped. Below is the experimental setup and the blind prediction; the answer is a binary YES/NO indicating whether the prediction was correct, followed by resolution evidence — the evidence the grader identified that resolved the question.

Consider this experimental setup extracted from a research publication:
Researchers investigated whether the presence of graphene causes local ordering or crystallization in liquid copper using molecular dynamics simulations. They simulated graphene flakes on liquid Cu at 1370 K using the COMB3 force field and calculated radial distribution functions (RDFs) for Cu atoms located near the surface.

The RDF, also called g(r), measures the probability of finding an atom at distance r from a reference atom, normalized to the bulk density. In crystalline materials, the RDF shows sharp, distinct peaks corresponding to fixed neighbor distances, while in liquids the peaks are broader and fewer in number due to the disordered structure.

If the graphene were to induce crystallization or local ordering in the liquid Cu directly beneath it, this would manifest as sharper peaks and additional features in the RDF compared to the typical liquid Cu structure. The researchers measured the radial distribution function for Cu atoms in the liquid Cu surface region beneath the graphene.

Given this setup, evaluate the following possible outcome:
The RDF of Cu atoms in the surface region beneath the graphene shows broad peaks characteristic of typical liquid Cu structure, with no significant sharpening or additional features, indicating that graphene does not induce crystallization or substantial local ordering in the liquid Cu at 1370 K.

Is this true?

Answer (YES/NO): YES